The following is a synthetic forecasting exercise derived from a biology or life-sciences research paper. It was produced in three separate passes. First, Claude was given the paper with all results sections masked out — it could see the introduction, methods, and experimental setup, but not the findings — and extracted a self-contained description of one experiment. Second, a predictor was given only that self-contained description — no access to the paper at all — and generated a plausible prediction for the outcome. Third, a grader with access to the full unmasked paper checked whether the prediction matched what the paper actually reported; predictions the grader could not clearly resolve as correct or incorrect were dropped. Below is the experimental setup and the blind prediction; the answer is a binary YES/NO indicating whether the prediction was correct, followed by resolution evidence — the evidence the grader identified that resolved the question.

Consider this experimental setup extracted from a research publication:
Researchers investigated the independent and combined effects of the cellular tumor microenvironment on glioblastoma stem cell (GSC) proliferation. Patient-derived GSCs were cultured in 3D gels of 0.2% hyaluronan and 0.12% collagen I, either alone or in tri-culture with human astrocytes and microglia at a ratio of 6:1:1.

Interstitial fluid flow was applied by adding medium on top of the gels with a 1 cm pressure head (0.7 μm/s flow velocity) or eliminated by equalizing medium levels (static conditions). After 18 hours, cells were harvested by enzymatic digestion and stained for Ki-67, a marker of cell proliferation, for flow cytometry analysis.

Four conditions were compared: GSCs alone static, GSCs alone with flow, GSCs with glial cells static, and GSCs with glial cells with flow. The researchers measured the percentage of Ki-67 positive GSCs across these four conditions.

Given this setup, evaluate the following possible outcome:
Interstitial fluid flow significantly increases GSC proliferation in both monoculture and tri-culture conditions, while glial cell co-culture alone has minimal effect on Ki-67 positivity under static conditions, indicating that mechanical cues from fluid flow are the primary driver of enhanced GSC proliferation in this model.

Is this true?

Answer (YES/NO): YES